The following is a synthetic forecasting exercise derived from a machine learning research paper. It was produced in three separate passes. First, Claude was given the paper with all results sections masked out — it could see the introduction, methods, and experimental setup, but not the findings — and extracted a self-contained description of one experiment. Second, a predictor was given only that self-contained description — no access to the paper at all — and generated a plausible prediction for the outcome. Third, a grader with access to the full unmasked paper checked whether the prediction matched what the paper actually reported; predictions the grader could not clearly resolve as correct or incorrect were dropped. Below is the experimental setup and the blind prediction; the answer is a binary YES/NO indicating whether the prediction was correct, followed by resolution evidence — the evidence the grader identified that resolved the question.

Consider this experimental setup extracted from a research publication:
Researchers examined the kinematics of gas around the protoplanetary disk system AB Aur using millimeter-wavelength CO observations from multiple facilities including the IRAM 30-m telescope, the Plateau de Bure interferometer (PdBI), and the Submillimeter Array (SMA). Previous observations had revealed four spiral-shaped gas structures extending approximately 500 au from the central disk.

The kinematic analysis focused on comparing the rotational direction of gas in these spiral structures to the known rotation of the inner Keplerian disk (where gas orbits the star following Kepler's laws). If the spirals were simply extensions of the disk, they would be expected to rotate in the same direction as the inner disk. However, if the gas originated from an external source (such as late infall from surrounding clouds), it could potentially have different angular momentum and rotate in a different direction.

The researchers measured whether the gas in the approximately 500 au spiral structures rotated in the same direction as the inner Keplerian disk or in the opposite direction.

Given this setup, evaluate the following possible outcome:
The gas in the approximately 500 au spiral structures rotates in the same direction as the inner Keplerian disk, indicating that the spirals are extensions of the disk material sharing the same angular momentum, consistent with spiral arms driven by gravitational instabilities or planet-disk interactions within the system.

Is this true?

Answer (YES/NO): NO